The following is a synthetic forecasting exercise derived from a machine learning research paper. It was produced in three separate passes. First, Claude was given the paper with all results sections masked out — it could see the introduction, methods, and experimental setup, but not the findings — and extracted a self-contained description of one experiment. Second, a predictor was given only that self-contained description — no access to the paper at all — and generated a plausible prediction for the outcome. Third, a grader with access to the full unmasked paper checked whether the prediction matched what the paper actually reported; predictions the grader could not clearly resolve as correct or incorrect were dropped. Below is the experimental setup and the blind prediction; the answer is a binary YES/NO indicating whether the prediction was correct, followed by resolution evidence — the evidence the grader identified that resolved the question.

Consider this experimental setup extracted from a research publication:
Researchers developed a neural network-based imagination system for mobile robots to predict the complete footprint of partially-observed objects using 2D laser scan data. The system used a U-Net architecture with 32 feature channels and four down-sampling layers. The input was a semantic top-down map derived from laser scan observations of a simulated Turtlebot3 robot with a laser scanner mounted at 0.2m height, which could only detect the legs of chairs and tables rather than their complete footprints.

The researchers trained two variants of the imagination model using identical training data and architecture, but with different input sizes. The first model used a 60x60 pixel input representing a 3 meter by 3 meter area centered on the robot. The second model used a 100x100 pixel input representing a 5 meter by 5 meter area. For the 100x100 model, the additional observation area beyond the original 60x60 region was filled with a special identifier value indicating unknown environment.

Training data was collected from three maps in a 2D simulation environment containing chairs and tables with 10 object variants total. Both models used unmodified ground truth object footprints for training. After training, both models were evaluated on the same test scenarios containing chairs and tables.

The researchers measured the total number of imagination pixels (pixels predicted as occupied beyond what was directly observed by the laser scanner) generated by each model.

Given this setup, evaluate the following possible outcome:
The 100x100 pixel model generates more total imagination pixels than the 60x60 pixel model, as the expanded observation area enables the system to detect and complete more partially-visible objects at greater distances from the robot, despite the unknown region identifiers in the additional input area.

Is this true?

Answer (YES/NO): NO